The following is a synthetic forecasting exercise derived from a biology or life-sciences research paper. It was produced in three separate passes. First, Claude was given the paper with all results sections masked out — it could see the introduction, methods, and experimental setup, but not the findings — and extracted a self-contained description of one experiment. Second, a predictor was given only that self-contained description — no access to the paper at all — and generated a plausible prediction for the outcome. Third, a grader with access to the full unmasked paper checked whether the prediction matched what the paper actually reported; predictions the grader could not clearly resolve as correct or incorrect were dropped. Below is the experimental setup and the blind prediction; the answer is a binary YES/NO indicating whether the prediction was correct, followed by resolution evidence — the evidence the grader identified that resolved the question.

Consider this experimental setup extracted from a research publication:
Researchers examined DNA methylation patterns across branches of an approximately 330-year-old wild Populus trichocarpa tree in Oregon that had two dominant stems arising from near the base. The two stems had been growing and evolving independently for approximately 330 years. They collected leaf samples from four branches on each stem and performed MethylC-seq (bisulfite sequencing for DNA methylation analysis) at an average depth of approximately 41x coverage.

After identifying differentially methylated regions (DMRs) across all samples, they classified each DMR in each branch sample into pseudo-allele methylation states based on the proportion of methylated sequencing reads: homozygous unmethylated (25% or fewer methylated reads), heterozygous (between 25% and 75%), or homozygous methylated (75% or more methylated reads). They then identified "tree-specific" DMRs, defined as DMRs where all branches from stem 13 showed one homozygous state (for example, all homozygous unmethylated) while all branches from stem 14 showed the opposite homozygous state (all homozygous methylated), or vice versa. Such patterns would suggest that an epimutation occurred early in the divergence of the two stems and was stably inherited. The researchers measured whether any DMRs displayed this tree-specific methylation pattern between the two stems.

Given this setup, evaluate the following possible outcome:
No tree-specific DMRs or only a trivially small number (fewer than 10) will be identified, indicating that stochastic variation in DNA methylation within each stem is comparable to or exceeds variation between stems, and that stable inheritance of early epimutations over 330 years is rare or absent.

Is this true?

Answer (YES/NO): NO